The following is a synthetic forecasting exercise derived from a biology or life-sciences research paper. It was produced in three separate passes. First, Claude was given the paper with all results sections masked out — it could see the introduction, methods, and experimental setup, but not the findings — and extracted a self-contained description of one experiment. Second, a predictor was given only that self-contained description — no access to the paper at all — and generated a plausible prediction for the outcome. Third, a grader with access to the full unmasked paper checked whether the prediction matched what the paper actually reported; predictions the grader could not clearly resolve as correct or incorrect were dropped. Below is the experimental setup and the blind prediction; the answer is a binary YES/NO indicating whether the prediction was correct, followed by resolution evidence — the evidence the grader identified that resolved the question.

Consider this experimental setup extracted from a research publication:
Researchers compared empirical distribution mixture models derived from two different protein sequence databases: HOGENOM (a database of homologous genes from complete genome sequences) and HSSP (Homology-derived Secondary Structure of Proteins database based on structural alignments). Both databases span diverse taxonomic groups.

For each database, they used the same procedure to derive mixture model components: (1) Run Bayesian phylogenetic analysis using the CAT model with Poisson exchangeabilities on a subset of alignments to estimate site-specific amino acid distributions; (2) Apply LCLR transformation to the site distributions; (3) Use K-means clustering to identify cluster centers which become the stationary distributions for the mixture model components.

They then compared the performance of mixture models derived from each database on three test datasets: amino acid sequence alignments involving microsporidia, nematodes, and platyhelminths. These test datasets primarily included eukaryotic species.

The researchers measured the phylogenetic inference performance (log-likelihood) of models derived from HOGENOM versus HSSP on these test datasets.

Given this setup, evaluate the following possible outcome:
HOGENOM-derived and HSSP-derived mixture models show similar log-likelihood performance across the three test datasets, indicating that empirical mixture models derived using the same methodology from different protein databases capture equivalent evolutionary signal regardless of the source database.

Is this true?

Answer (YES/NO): NO